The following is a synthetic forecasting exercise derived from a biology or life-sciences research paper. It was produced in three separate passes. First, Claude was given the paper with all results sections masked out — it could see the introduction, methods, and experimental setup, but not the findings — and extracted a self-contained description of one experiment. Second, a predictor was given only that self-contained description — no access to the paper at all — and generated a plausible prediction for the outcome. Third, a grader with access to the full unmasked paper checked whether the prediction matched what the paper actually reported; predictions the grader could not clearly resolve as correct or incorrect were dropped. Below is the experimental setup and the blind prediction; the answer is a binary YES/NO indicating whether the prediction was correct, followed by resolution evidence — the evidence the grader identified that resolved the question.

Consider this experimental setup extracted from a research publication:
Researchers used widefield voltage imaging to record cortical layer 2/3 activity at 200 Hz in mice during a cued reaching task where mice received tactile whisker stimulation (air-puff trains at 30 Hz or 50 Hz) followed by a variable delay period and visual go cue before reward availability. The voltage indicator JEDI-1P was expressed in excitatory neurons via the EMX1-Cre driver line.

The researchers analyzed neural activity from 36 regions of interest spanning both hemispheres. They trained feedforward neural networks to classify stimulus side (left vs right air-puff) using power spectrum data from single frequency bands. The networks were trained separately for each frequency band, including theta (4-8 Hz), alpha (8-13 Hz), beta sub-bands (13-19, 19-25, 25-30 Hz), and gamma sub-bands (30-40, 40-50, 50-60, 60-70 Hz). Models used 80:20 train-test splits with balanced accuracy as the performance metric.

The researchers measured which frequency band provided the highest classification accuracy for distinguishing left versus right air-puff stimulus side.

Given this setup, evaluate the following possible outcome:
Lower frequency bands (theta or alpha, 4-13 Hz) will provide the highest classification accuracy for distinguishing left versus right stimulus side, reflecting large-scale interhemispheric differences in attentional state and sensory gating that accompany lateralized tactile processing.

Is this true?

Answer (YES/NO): NO